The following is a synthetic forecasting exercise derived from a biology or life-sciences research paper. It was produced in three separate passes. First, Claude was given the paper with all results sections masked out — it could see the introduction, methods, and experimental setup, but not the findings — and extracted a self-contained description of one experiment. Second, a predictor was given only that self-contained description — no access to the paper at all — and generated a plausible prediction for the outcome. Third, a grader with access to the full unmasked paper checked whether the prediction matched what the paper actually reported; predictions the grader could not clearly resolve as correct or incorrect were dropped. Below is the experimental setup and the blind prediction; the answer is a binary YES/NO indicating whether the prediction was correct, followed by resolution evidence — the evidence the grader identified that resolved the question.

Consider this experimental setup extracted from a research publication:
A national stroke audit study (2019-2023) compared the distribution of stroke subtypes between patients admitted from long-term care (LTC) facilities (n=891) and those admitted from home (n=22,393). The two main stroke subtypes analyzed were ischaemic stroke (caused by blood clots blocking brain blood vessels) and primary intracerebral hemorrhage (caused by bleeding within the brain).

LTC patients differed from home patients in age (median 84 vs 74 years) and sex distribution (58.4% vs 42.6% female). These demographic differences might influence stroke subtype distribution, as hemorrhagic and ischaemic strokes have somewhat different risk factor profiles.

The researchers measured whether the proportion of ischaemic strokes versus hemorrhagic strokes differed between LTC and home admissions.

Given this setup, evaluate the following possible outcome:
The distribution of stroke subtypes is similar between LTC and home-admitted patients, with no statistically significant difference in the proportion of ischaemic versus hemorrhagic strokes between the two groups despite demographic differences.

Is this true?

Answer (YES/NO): YES